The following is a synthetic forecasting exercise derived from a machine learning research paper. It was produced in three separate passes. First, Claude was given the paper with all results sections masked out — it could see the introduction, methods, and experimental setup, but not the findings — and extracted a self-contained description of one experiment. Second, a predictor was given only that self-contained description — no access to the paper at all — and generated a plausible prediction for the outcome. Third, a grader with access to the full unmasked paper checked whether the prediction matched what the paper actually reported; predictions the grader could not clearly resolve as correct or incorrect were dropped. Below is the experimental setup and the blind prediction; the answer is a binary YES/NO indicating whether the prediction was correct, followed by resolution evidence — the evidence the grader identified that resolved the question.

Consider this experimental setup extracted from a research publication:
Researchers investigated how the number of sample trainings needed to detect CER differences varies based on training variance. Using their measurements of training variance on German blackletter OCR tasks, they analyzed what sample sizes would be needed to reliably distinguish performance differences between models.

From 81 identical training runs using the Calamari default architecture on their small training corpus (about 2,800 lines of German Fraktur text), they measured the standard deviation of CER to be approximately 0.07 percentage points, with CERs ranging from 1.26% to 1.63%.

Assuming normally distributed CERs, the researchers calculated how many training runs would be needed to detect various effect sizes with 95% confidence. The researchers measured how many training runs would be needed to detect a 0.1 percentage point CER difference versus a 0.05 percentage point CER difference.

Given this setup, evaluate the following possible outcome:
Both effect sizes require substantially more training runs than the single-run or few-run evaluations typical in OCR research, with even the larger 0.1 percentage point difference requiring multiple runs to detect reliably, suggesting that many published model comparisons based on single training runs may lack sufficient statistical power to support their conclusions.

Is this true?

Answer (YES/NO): NO